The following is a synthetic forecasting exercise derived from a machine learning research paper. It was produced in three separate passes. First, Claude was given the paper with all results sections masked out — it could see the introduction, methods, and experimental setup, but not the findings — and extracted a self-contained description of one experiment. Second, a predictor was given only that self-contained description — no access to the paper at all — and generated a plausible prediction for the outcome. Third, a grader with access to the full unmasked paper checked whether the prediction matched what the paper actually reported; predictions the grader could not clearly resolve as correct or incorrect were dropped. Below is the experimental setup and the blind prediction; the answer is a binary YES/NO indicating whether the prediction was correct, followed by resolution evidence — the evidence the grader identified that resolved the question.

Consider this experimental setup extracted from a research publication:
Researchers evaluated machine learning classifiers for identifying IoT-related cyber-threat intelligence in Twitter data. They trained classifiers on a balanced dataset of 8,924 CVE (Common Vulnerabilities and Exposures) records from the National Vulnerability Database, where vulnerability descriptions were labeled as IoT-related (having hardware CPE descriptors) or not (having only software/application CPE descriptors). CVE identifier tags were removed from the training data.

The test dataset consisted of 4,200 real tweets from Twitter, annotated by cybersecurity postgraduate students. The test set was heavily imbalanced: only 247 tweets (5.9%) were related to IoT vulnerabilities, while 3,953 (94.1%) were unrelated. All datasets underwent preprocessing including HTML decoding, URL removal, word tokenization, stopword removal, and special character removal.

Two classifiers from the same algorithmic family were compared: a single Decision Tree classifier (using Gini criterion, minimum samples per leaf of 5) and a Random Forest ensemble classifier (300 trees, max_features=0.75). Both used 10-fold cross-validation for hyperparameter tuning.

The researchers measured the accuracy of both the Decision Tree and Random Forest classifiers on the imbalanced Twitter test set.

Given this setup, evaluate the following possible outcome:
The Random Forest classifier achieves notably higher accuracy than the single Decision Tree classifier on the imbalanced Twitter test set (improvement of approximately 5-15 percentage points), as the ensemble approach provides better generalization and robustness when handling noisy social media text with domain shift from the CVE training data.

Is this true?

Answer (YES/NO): NO